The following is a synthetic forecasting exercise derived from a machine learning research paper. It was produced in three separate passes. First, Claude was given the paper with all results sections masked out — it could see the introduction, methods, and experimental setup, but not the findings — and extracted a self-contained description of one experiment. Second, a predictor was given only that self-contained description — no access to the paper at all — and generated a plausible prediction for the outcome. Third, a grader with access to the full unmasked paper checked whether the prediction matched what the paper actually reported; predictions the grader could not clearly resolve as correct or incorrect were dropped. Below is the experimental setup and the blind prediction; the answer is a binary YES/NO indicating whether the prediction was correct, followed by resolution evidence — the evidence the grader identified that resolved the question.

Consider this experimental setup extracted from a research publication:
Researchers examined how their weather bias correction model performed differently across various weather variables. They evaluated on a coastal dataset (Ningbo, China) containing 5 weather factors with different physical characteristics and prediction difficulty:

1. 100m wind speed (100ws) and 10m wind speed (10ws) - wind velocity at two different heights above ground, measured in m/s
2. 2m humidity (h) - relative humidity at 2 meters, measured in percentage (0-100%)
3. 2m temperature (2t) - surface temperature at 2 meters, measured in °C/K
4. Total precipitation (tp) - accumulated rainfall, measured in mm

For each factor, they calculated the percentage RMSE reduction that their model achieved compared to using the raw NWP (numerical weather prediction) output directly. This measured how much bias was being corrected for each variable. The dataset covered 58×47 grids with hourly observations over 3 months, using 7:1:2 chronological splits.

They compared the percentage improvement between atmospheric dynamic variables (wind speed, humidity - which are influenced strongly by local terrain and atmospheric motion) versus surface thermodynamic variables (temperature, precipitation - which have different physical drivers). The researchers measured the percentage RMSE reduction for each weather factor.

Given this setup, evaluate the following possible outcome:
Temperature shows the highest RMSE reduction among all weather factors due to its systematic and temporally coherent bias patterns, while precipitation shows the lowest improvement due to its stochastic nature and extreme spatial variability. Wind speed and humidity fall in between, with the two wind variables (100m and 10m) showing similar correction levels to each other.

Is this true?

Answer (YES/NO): NO